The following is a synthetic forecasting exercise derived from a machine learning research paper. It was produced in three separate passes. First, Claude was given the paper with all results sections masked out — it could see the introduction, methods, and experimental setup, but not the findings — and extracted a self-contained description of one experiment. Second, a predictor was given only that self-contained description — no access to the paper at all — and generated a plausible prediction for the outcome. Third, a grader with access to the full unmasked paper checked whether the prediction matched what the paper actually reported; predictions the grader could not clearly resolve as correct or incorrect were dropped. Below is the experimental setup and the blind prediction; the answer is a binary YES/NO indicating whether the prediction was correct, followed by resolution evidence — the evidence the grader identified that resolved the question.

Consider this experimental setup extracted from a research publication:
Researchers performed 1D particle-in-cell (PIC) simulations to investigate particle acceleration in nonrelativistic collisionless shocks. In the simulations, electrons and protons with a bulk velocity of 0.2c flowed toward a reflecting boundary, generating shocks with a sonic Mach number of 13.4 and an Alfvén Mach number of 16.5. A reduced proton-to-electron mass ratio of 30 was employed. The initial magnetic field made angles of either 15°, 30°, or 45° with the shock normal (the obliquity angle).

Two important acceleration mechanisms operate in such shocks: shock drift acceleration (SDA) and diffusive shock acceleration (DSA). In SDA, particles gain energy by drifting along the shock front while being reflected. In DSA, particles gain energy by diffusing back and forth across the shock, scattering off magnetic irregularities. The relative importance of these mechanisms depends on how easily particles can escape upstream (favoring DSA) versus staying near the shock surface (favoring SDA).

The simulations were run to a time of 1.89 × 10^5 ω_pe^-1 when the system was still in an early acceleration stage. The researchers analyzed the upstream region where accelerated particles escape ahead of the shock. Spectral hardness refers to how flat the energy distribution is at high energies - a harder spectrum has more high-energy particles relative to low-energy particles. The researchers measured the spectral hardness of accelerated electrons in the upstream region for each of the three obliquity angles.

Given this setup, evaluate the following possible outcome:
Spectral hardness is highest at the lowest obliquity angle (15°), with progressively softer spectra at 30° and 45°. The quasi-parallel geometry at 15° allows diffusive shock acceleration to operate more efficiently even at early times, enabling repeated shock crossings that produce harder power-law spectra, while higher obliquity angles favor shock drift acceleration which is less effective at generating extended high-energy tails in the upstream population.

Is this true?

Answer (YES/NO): NO